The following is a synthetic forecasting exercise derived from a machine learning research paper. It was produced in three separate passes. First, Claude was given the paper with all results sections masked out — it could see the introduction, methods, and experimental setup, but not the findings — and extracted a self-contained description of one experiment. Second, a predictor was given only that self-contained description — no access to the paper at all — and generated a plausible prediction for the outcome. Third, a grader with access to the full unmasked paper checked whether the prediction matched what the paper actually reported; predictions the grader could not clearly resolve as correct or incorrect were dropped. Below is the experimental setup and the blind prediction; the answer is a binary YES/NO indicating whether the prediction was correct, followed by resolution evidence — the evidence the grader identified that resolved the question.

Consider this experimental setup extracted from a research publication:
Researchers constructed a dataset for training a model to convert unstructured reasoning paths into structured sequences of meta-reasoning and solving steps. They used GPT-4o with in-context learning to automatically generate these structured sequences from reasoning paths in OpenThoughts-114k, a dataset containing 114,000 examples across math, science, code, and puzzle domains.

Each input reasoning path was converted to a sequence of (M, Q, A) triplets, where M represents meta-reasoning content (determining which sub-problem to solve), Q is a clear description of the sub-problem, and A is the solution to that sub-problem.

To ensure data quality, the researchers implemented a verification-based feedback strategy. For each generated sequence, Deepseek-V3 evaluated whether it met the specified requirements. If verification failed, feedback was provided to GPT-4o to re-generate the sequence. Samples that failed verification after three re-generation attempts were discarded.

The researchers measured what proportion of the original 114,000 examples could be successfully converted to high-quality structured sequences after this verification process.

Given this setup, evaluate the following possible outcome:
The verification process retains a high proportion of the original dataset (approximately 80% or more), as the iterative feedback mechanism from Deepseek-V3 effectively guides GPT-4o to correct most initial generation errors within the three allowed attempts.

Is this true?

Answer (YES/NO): YES